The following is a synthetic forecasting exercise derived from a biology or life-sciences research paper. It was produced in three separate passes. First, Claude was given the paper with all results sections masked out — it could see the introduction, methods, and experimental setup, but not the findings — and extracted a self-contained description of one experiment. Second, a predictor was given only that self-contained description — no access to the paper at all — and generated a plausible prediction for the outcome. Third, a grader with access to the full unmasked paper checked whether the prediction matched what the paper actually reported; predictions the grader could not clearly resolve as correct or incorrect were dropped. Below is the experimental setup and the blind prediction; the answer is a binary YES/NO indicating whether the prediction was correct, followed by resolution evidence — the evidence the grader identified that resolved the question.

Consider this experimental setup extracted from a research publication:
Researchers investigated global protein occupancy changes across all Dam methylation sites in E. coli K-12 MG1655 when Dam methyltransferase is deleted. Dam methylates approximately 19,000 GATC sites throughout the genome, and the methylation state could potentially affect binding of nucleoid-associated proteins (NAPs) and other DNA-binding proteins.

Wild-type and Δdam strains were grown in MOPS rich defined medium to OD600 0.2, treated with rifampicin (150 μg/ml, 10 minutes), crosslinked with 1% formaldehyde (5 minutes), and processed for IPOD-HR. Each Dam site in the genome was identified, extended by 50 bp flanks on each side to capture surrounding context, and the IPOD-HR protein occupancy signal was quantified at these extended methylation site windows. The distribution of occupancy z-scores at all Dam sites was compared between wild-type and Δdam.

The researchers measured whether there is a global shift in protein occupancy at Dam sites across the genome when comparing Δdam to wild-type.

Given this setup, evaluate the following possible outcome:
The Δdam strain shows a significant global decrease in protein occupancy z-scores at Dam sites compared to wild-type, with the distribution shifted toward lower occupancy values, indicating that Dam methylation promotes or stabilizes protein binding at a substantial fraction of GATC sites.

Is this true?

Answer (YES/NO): NO